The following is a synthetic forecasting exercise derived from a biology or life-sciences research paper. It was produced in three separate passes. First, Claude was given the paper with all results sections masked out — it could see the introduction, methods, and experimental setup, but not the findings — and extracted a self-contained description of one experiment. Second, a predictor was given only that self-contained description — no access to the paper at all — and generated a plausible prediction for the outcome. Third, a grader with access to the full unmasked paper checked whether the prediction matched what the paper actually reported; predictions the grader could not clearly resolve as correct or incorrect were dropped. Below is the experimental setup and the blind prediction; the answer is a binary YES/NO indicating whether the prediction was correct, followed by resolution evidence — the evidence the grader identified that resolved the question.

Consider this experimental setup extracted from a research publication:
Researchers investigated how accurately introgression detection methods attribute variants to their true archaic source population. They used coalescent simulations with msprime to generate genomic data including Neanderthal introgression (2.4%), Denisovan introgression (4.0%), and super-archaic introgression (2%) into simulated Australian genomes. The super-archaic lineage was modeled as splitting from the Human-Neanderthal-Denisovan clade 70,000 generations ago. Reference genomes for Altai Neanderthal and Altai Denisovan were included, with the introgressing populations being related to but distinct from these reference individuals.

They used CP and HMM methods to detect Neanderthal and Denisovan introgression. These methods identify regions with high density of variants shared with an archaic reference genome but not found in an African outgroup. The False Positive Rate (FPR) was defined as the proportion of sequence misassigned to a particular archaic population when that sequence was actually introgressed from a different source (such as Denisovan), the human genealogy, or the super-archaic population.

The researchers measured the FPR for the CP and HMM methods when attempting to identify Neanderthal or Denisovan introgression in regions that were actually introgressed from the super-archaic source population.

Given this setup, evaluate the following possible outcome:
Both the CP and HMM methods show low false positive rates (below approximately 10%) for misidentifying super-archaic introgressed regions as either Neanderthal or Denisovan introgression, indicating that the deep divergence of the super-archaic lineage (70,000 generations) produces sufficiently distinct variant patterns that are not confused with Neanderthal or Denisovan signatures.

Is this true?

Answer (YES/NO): YES